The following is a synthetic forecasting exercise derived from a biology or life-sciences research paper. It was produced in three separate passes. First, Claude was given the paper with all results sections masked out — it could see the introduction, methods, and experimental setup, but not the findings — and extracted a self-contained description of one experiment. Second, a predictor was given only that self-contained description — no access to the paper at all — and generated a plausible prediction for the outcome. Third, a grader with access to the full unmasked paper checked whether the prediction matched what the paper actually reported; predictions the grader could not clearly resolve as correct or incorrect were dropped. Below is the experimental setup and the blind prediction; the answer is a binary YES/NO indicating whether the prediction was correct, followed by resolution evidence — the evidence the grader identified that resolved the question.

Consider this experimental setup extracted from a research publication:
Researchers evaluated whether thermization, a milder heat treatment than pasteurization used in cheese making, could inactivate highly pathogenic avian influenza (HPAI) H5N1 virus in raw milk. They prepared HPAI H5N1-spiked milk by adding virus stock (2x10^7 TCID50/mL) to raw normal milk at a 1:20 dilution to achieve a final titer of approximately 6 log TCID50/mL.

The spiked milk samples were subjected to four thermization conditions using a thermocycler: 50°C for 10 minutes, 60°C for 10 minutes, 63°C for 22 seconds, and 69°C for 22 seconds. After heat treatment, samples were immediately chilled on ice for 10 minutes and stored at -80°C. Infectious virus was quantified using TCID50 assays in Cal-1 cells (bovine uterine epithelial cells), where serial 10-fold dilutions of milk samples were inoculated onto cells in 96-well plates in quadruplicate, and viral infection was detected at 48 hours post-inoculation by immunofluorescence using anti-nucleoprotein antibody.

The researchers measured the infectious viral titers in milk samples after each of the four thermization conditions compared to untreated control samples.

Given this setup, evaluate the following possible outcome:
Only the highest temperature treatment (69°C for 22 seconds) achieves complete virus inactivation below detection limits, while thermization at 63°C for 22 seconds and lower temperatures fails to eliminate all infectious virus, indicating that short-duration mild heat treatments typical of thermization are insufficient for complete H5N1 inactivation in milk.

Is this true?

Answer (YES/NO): NO